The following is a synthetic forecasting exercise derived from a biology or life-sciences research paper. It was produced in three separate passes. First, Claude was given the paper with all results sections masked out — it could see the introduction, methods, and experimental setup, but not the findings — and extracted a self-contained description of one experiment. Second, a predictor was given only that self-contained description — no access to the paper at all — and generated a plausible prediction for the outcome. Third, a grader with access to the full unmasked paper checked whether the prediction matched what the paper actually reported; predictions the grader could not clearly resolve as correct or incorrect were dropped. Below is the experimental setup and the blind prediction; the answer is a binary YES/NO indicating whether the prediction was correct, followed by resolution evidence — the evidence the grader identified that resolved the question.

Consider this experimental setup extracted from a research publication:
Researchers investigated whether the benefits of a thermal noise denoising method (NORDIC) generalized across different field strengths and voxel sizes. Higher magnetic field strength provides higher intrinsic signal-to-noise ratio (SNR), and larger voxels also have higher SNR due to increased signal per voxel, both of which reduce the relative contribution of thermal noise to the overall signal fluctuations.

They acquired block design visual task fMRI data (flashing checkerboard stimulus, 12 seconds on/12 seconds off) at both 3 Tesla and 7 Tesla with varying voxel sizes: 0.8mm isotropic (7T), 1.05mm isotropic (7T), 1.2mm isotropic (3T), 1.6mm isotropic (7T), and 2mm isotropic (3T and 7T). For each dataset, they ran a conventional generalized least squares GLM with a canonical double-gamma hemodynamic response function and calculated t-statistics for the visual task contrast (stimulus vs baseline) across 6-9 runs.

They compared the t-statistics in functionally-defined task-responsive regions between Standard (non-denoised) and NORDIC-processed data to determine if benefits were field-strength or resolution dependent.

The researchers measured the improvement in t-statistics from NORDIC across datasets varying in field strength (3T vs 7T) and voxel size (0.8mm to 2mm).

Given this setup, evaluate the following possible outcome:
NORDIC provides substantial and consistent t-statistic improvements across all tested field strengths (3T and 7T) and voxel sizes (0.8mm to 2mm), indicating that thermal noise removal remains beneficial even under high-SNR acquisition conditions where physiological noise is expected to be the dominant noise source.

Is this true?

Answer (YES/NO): YES